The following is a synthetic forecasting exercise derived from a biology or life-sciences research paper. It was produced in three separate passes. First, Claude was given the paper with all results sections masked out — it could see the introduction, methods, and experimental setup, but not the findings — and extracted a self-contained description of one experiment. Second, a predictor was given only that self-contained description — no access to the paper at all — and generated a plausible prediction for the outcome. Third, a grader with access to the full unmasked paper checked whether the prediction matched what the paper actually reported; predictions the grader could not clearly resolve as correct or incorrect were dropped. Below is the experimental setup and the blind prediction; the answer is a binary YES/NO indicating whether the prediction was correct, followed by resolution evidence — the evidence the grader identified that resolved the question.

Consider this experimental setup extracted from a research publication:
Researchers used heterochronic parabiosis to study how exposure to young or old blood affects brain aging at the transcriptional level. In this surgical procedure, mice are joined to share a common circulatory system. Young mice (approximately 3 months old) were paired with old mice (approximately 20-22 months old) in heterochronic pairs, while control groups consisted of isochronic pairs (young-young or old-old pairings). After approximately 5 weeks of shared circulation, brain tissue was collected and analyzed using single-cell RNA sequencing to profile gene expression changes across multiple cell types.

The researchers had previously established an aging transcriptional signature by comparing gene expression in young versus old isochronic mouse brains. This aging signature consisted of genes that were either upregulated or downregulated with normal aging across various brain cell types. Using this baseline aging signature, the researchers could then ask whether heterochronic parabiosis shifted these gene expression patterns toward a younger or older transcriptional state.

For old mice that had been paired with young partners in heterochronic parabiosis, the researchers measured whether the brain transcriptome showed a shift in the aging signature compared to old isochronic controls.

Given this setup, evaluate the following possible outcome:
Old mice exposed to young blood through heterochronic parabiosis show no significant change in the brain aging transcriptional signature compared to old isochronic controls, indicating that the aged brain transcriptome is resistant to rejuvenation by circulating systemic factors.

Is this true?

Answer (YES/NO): NO